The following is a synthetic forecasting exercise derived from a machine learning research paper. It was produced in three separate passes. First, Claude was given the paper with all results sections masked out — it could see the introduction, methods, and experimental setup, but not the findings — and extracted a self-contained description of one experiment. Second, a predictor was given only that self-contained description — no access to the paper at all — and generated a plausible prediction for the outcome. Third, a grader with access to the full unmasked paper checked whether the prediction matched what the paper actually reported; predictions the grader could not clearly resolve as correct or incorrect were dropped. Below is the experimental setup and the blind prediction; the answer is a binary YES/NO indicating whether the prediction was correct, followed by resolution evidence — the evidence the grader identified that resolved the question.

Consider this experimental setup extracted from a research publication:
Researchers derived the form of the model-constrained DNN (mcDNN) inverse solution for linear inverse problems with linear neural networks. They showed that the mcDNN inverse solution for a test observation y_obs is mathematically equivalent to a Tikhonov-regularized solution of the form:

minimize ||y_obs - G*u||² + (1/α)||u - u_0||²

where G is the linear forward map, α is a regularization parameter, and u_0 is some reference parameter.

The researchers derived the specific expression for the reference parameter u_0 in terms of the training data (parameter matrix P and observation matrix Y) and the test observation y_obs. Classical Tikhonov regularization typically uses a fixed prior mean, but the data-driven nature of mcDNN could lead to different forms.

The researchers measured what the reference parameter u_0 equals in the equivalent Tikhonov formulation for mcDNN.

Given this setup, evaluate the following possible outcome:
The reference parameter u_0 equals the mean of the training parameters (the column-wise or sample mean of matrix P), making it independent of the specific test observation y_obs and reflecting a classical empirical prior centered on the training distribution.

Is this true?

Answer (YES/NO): NO